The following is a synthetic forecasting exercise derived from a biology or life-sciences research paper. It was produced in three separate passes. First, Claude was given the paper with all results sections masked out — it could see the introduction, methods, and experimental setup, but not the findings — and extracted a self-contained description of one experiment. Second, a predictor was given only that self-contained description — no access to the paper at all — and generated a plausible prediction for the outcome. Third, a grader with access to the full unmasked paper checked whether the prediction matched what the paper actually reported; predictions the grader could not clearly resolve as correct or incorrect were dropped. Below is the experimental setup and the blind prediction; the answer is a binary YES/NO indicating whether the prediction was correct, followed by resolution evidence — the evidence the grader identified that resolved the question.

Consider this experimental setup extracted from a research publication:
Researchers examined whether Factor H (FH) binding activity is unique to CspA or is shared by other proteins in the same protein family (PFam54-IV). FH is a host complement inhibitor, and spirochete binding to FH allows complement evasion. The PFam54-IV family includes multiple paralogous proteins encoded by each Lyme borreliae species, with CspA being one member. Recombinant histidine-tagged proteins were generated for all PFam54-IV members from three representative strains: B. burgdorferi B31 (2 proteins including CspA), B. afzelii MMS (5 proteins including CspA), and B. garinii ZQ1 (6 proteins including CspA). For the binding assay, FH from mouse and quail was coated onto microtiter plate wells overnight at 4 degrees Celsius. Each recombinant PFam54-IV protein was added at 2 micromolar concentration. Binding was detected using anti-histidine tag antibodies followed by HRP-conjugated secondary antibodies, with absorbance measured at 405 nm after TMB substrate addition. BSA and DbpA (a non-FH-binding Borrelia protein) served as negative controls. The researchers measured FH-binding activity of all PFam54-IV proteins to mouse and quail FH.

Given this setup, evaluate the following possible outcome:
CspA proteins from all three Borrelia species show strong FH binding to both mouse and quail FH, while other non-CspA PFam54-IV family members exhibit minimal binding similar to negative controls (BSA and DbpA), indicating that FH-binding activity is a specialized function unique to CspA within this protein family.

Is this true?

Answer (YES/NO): NO